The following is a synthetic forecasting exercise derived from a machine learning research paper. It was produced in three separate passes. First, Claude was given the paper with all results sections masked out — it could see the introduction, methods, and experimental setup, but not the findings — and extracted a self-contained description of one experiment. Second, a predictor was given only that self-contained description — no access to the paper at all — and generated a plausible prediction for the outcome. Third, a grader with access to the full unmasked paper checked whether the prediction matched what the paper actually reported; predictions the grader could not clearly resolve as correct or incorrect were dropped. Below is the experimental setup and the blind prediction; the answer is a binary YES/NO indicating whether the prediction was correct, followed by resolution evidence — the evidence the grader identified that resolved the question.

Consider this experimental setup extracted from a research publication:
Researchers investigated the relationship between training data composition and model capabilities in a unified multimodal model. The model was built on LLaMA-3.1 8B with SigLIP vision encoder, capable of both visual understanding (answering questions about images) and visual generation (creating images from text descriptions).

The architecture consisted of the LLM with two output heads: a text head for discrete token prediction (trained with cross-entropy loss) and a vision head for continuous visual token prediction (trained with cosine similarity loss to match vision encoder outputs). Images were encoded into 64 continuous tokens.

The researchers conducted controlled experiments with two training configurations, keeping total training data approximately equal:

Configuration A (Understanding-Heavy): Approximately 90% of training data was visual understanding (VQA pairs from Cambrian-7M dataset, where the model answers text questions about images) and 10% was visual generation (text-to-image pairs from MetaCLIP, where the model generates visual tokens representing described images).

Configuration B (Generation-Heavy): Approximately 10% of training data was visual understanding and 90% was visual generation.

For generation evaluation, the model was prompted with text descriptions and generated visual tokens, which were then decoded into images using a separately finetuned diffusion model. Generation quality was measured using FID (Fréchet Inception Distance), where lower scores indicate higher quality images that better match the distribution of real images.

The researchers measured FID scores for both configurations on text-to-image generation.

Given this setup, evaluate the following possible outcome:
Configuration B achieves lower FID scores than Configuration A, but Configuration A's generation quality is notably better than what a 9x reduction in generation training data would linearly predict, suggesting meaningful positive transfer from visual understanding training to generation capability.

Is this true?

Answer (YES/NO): NO